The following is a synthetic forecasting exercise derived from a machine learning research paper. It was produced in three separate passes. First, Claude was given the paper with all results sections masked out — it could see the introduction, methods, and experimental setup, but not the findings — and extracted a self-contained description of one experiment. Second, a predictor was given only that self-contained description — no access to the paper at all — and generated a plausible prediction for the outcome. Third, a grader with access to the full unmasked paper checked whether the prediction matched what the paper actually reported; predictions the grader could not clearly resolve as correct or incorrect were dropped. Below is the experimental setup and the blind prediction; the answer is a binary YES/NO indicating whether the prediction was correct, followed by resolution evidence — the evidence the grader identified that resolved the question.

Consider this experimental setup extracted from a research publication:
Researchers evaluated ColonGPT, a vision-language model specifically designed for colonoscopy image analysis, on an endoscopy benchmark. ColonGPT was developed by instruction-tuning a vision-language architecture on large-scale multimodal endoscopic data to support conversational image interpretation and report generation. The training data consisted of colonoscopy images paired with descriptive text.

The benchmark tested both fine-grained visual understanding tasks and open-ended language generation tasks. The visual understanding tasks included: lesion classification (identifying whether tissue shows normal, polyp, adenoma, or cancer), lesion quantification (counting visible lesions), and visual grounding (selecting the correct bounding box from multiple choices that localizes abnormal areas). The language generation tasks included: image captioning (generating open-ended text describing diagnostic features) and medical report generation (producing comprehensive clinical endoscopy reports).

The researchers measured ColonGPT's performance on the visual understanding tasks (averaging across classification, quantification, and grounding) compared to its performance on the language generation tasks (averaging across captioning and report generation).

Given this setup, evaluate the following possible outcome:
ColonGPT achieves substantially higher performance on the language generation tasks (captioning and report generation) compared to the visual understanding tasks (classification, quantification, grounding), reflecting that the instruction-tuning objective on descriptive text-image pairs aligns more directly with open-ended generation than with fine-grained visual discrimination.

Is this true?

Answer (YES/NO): YES